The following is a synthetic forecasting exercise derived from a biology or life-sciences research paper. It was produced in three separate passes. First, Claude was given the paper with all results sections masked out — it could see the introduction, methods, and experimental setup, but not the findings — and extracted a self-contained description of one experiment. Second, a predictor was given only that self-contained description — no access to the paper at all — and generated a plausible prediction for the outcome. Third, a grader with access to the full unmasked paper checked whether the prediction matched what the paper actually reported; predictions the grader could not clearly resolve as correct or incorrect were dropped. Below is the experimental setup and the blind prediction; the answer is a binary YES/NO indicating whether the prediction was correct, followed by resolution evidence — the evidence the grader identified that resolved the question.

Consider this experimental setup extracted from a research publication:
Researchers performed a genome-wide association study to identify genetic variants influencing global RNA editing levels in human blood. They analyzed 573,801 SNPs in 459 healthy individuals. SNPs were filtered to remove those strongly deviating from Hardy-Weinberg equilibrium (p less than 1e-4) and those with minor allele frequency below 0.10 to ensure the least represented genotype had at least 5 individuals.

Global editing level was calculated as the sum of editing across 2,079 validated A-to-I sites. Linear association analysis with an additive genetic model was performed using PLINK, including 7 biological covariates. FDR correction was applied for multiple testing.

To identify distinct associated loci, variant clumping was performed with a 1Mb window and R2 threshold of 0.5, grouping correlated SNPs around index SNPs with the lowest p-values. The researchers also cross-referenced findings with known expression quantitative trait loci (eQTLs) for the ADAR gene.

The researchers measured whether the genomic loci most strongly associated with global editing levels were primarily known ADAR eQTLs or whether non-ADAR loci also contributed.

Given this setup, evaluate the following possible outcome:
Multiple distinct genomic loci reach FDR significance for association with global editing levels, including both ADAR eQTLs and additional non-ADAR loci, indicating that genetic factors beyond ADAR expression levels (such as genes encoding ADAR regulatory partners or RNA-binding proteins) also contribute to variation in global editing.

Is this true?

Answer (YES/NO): NO